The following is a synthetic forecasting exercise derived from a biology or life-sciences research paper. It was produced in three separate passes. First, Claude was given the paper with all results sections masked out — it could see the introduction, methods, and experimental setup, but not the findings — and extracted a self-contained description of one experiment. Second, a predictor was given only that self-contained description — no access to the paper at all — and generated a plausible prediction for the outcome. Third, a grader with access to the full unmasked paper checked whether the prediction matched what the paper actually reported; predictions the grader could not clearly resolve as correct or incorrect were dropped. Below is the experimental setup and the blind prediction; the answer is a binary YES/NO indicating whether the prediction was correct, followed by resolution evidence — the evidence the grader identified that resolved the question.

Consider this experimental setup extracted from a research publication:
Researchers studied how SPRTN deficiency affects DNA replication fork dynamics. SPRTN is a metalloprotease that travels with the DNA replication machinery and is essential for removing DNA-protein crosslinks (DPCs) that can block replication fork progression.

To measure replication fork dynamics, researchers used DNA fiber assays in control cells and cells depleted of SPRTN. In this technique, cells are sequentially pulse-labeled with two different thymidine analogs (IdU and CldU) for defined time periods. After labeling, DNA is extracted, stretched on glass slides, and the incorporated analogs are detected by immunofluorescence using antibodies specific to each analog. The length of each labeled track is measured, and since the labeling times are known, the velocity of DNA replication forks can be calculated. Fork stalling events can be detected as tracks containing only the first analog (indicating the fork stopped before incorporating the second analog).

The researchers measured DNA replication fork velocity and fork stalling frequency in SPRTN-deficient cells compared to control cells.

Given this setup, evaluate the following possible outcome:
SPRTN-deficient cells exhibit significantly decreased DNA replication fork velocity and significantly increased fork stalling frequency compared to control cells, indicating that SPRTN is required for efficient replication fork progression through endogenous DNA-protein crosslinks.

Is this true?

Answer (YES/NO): YES